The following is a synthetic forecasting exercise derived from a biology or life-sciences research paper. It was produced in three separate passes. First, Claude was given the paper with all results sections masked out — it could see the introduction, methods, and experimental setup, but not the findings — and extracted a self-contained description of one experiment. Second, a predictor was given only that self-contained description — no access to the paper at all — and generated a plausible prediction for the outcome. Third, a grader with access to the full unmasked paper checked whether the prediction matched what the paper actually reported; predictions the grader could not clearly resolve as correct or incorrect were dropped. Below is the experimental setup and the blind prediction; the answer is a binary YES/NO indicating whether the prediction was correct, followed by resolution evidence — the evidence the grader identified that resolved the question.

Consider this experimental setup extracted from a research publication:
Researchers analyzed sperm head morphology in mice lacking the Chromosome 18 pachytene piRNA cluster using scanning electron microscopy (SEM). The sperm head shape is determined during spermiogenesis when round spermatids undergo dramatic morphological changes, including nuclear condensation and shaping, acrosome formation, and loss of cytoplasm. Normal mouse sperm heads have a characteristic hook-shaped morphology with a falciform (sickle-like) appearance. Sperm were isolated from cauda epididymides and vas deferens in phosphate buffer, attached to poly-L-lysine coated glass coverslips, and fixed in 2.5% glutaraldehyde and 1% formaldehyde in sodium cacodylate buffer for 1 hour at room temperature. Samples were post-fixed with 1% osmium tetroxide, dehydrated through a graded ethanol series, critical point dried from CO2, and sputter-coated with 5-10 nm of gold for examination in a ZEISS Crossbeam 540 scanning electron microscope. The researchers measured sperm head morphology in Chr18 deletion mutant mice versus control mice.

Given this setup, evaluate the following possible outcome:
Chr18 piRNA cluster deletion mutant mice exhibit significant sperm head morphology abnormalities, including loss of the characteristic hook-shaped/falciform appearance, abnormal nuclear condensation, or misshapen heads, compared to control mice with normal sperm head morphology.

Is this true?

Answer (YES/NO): YES